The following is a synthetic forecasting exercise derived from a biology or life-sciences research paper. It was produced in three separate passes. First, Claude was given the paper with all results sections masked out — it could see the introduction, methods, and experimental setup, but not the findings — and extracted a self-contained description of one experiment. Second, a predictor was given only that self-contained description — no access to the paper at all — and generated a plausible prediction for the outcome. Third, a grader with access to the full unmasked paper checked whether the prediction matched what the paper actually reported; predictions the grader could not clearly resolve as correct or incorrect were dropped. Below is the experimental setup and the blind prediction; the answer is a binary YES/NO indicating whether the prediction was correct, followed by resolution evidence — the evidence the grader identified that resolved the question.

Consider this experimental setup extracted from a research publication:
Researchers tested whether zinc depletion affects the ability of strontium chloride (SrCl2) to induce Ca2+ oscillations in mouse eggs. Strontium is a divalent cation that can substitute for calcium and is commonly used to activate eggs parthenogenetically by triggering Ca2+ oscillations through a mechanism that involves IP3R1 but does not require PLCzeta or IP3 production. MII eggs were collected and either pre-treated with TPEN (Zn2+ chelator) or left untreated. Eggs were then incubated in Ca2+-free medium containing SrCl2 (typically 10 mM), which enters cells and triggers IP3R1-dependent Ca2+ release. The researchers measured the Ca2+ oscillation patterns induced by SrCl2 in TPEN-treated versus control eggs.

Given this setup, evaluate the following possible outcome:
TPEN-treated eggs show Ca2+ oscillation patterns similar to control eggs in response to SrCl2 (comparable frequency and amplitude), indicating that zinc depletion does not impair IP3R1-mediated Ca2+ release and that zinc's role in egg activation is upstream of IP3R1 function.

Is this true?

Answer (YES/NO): NO